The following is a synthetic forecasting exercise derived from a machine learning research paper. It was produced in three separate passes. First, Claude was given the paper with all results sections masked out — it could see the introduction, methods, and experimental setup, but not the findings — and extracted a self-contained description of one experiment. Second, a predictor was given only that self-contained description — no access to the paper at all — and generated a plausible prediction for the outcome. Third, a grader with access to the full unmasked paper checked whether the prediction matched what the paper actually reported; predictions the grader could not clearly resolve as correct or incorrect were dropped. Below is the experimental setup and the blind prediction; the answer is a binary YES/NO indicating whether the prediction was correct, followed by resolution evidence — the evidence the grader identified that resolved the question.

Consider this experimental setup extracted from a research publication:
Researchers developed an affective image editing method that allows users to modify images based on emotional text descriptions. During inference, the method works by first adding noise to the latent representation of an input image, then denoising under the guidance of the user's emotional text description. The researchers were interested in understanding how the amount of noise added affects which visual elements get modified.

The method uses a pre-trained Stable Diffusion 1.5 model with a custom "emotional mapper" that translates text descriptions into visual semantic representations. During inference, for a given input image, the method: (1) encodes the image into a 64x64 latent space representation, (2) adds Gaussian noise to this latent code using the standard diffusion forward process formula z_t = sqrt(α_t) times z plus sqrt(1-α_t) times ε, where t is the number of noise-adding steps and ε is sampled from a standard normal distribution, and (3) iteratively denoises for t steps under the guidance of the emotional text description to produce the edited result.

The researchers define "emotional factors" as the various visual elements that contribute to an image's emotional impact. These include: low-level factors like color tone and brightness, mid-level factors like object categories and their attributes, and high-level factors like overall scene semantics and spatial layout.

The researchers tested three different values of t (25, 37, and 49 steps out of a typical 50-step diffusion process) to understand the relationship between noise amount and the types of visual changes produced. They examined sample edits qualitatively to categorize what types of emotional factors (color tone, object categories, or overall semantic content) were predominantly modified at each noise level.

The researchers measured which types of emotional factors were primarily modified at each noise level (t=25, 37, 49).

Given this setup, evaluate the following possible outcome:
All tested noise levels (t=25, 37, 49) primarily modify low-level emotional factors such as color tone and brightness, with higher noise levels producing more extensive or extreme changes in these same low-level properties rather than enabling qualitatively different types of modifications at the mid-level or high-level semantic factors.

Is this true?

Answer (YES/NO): NO